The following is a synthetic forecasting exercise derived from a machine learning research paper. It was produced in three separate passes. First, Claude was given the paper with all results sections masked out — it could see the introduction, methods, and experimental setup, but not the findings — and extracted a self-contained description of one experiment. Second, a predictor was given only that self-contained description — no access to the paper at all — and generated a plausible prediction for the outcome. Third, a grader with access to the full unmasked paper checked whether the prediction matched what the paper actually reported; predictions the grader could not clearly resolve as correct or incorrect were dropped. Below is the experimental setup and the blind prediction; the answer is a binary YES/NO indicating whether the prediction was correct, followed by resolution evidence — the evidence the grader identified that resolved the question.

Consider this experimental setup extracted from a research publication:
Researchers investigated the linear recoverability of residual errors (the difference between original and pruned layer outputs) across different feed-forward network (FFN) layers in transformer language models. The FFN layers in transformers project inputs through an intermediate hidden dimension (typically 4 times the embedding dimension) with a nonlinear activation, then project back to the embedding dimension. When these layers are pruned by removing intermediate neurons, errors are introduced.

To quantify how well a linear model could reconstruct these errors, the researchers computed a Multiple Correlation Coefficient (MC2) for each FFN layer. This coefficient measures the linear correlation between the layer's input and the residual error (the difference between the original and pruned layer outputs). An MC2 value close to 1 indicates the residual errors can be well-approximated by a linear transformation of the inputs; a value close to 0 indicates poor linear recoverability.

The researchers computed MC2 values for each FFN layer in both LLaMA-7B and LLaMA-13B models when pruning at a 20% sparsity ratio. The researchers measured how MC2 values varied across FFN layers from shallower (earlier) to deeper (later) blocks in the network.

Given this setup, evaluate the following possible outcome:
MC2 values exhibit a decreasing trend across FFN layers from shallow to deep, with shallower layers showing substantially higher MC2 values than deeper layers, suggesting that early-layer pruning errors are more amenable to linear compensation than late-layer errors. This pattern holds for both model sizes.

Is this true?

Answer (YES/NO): YES